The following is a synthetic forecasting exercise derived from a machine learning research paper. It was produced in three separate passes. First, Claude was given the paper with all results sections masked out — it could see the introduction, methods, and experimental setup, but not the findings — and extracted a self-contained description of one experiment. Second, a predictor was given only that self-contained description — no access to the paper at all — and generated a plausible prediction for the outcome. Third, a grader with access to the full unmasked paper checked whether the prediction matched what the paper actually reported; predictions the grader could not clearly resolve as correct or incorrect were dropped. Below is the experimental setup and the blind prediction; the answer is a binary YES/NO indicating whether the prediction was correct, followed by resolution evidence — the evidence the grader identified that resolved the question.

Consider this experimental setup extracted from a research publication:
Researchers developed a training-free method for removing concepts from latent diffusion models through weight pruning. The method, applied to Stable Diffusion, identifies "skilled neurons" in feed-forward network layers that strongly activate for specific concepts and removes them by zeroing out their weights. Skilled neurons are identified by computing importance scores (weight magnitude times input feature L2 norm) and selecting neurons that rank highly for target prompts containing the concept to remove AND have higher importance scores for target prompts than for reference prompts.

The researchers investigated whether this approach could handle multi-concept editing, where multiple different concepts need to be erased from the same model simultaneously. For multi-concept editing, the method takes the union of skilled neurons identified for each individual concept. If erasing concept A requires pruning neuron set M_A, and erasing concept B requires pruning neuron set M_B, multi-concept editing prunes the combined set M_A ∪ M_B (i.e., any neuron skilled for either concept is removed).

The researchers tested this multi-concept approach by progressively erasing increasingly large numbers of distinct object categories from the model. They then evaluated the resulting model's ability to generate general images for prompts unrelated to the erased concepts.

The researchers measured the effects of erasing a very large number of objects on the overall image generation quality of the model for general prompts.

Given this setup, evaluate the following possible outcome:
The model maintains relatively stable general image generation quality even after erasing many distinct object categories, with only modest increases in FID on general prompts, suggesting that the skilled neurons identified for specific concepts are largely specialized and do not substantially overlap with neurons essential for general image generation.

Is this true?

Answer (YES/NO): NO